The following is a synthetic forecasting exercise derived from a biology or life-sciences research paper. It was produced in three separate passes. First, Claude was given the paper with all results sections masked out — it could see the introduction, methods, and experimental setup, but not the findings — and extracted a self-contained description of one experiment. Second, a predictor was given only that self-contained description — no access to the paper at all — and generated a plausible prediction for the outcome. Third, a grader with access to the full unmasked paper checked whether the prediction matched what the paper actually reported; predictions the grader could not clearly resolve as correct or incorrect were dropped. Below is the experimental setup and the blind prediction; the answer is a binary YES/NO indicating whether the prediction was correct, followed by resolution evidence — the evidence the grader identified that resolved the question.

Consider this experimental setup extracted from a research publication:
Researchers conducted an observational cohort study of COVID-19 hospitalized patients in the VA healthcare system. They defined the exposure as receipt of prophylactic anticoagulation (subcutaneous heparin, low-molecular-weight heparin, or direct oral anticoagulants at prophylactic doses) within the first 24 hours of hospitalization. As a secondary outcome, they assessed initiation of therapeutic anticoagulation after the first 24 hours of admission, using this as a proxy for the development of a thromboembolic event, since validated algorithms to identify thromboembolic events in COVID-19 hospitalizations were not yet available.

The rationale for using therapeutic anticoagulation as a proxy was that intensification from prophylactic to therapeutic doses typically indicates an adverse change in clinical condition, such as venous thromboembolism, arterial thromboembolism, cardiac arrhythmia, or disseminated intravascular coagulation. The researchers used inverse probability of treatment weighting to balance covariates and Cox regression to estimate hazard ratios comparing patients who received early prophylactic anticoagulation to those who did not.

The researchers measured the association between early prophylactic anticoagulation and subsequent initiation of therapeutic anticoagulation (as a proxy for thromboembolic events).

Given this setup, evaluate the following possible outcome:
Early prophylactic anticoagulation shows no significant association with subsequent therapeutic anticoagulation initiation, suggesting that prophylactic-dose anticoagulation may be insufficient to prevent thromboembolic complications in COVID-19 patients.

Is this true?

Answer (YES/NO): NO